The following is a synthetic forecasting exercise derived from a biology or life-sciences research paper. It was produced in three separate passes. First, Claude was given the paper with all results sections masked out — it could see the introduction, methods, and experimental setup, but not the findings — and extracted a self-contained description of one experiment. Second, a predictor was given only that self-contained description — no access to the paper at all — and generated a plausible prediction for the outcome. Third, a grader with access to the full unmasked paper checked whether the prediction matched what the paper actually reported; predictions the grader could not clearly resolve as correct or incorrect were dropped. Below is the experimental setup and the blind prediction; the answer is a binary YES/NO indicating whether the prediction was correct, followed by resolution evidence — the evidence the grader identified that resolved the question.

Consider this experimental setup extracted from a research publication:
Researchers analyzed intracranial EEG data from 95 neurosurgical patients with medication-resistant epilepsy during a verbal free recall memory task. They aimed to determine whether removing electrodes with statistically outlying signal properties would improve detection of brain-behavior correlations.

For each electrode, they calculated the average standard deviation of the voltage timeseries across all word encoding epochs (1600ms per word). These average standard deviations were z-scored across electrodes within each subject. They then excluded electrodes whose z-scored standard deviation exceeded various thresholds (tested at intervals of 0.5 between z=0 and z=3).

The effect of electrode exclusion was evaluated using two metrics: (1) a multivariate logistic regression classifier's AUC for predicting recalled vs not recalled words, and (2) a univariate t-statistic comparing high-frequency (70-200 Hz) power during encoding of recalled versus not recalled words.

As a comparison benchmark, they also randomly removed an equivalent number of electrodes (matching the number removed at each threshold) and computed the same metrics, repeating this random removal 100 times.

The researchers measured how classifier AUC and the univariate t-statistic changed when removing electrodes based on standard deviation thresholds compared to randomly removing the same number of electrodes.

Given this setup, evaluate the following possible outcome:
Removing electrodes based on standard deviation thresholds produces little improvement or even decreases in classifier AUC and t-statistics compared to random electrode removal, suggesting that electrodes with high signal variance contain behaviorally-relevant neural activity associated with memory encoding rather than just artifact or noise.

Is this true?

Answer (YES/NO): YES